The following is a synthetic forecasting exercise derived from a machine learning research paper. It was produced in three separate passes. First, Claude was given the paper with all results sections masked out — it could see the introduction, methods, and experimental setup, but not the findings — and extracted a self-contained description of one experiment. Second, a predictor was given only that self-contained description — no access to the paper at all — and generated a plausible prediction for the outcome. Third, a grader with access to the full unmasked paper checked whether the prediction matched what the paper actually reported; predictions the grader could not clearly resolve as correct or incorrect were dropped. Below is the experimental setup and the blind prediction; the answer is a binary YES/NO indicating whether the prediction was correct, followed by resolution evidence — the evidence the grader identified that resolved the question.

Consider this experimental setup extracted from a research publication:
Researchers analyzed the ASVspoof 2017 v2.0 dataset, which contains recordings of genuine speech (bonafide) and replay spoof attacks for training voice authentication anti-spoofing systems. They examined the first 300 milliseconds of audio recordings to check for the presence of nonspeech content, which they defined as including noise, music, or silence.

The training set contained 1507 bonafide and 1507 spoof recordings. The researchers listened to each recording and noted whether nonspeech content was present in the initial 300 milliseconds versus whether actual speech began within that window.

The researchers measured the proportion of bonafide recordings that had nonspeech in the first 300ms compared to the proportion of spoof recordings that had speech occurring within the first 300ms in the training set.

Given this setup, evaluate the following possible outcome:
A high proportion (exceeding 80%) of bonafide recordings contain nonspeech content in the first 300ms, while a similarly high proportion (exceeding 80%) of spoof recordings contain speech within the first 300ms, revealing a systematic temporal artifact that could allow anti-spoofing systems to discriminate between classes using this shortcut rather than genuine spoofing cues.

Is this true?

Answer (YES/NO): NO